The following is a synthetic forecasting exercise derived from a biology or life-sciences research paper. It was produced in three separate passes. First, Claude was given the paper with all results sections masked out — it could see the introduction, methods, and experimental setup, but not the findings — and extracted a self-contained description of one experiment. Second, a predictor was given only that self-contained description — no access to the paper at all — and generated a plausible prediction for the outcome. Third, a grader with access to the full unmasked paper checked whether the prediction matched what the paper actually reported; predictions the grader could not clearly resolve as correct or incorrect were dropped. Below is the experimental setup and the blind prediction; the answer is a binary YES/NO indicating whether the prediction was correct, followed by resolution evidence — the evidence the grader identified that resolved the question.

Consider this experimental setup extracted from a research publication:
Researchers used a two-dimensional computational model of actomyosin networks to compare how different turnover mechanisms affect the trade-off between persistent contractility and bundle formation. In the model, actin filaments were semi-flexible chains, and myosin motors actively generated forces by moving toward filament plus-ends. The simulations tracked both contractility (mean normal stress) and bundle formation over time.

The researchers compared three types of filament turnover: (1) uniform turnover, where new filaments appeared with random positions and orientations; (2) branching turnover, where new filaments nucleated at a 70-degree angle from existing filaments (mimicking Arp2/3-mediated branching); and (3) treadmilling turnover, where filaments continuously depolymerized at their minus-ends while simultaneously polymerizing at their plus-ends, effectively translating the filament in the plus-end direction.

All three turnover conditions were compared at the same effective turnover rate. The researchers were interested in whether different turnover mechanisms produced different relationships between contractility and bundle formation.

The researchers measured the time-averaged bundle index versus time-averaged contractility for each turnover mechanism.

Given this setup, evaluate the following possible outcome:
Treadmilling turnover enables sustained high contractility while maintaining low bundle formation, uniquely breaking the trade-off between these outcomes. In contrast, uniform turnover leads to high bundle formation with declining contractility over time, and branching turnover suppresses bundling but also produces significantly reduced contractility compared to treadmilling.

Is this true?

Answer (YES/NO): NO